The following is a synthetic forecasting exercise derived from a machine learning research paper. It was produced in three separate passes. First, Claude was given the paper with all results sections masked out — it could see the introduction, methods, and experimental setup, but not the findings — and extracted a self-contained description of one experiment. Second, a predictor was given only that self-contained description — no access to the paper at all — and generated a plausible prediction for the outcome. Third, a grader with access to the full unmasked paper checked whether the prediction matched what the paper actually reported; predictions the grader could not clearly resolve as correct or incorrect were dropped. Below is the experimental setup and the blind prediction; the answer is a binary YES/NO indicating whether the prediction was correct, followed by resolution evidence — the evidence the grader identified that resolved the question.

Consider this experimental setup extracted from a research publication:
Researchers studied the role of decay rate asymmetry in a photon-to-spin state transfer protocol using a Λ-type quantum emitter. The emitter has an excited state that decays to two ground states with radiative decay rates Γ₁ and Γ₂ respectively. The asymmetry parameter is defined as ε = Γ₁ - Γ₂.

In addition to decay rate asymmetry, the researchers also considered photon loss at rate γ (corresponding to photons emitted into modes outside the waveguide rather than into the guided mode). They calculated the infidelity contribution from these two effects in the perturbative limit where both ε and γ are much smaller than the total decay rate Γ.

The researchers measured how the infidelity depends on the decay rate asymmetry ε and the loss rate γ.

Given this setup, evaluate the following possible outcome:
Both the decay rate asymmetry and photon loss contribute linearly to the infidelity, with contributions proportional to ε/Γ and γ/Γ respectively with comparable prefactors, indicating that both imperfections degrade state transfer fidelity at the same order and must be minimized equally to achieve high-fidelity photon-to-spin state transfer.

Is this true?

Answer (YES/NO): NO